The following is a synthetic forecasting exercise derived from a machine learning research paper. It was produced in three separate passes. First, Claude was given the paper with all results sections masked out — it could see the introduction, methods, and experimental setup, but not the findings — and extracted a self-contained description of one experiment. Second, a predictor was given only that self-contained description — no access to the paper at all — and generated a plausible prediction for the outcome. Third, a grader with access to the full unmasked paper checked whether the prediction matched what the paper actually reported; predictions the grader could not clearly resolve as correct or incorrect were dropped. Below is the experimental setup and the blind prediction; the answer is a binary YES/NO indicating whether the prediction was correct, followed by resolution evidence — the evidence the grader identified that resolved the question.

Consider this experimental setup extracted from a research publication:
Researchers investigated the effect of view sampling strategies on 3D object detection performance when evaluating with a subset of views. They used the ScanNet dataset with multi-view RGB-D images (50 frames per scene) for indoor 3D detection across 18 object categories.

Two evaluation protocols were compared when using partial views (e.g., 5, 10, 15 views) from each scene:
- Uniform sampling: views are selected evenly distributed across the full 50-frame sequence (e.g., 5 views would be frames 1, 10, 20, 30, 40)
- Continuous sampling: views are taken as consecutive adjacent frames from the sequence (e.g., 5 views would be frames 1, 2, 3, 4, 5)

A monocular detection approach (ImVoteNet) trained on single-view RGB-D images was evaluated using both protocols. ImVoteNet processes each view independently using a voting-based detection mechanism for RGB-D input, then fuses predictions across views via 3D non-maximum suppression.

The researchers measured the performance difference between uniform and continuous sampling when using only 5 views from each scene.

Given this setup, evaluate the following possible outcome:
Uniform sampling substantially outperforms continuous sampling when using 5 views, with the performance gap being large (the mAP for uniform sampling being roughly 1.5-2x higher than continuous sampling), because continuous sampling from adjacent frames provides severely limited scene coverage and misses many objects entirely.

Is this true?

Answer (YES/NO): YES